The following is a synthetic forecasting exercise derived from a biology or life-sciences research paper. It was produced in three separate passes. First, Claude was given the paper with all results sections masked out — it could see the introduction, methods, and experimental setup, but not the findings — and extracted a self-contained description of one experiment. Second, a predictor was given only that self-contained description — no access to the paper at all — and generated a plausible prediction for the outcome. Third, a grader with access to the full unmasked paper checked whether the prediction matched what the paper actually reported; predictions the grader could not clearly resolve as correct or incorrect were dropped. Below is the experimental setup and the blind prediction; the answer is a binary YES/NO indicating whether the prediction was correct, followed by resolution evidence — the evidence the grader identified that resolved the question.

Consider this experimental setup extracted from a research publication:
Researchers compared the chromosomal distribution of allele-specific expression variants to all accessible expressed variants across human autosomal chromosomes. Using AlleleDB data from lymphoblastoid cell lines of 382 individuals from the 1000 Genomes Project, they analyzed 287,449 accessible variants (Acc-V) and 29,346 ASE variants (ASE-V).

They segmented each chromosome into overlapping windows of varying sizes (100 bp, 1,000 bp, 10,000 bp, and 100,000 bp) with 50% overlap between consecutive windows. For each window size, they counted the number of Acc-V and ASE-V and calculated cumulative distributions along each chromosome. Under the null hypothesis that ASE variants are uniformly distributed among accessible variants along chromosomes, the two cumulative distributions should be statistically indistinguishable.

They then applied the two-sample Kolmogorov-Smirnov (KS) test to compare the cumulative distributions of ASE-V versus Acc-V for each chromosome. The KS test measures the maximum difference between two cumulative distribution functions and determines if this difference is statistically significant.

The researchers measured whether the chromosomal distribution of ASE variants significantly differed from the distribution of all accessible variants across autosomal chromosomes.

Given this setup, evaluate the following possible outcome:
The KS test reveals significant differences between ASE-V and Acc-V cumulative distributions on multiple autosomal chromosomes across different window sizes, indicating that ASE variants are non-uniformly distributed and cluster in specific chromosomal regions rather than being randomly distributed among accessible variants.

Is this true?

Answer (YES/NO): NO